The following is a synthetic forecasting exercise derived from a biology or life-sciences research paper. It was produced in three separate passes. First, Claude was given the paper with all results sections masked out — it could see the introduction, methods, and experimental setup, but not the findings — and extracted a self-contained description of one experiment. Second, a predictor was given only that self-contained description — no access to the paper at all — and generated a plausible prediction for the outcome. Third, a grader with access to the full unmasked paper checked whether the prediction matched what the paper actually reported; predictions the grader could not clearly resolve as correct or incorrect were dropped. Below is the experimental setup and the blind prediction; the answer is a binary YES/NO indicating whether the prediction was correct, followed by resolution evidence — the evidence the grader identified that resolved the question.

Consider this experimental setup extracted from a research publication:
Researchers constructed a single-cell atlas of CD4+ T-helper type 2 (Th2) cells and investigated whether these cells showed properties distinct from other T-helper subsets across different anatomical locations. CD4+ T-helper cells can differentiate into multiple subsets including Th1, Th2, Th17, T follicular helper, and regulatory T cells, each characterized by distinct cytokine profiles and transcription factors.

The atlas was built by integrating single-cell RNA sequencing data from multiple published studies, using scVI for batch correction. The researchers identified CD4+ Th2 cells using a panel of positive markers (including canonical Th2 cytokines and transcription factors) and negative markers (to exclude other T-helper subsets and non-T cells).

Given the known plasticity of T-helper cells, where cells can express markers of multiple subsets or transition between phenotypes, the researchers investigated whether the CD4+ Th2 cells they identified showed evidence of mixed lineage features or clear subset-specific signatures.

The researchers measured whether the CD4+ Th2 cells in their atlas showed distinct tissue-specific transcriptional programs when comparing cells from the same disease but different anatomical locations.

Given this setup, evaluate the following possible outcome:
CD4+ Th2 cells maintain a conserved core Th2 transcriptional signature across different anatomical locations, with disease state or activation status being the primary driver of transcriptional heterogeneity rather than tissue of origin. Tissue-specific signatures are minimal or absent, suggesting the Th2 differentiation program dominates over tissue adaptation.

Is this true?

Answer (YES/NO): NO